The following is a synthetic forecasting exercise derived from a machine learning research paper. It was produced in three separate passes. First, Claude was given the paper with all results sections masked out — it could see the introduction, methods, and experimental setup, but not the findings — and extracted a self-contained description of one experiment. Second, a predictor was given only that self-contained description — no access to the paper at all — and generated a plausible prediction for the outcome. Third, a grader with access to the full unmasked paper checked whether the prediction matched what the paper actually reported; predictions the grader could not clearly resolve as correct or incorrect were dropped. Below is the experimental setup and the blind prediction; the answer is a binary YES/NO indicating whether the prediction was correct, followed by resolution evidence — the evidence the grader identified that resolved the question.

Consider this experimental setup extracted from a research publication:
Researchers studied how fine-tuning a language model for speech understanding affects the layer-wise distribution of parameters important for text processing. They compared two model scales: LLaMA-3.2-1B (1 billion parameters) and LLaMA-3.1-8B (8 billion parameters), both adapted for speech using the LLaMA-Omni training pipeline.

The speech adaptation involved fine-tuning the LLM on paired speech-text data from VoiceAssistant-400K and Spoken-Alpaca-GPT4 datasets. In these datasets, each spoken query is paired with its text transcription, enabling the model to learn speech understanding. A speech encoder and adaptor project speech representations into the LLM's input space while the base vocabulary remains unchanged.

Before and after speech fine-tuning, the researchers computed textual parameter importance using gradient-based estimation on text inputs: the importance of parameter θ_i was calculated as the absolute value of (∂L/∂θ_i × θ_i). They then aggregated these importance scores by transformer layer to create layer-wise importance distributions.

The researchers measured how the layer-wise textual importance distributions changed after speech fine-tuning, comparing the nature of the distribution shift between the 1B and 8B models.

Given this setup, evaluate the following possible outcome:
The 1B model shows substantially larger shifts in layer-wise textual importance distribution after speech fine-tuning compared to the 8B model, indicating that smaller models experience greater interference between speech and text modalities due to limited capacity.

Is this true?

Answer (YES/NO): YES